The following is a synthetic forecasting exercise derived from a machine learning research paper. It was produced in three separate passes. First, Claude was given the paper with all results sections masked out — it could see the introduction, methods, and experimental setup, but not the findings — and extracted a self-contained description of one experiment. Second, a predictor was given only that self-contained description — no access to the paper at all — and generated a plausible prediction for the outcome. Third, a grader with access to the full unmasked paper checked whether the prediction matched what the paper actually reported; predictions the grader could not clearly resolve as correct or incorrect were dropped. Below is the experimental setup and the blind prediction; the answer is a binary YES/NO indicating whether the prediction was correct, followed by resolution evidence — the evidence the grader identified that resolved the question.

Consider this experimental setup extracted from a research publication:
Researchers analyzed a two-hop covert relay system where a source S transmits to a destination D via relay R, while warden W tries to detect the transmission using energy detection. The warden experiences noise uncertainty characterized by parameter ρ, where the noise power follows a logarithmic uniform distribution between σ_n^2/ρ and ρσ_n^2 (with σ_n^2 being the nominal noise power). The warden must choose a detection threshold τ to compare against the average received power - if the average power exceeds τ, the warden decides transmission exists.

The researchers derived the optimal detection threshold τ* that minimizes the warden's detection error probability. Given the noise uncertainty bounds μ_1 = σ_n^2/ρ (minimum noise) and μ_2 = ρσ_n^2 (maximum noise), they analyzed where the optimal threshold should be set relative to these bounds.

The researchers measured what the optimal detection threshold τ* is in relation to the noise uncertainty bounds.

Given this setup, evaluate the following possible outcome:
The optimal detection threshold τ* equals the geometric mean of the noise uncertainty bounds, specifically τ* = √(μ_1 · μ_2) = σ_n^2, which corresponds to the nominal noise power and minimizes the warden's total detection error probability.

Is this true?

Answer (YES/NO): NO